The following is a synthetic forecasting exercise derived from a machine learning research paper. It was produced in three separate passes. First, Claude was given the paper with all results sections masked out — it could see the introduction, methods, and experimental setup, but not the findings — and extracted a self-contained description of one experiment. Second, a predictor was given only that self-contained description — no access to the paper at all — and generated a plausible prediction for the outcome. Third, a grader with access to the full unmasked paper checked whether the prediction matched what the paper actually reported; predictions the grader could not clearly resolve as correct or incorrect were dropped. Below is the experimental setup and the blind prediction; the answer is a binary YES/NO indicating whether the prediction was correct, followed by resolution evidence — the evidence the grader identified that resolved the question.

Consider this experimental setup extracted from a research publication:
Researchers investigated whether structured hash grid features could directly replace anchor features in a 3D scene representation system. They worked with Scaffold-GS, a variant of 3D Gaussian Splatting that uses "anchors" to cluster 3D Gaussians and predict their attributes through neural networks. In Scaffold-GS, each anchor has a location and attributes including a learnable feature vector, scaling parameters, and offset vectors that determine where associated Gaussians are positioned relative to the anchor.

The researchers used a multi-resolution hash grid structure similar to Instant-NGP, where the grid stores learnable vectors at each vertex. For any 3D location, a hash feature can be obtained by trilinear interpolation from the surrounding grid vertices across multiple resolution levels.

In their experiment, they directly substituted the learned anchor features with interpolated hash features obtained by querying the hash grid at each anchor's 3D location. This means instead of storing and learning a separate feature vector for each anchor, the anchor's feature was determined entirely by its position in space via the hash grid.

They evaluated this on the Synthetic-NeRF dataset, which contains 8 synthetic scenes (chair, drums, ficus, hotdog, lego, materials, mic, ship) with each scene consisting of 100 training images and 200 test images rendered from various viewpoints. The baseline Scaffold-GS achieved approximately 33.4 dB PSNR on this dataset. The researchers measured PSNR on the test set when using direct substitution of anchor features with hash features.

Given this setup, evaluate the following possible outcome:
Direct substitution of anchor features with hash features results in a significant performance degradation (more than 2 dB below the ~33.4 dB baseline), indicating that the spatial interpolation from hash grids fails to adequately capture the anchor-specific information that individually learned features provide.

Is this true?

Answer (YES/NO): NO